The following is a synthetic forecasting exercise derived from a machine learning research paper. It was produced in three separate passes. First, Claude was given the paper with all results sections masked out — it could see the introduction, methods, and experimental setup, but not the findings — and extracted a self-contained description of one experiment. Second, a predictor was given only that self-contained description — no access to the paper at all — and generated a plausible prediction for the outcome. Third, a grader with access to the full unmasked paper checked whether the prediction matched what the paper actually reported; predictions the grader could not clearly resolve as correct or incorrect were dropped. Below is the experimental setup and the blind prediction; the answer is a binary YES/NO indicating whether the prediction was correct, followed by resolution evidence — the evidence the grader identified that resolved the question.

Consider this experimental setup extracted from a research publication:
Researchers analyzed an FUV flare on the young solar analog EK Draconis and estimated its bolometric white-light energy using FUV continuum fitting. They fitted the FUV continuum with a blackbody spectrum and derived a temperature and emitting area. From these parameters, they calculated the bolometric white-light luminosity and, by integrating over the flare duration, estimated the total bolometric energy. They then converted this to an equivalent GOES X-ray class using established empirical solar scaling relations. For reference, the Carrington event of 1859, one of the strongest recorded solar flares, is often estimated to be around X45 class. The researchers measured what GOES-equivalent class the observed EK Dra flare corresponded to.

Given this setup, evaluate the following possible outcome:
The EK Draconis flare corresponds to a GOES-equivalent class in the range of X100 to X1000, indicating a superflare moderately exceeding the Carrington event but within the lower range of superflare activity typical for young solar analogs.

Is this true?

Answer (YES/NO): NO